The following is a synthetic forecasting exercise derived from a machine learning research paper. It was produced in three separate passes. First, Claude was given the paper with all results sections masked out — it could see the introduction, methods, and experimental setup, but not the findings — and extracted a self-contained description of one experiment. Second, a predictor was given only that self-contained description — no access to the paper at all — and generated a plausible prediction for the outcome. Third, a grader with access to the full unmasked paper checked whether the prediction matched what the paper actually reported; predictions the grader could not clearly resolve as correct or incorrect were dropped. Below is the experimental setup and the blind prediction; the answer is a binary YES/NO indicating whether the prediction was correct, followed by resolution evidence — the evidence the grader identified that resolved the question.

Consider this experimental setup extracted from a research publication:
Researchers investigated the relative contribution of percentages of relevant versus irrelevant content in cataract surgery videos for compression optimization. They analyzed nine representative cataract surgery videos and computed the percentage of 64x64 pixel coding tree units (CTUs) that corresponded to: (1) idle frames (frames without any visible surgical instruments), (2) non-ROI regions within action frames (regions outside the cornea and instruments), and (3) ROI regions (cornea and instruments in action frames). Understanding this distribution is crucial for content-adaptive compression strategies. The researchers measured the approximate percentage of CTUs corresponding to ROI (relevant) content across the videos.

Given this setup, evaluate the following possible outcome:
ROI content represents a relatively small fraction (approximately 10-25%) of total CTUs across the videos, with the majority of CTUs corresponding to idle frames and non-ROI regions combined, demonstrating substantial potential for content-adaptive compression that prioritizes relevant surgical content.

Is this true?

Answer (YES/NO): YES